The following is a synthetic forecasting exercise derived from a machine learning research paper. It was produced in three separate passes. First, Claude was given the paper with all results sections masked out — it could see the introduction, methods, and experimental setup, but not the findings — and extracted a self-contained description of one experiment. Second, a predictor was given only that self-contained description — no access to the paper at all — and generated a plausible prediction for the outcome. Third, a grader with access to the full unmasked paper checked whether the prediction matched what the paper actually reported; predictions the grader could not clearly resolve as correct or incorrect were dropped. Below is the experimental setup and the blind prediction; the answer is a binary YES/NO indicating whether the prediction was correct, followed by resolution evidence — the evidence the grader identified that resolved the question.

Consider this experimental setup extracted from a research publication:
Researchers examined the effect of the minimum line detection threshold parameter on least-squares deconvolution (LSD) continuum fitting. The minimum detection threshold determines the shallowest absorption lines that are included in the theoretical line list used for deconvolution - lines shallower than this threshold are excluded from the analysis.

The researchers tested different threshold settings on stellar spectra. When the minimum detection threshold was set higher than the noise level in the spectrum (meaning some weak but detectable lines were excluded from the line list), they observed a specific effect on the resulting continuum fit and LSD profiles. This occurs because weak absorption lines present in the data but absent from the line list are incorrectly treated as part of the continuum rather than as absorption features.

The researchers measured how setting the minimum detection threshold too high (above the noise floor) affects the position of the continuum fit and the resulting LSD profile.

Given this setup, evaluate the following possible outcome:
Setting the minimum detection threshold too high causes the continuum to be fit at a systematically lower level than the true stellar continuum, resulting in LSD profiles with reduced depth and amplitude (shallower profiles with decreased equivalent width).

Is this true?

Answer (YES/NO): NO